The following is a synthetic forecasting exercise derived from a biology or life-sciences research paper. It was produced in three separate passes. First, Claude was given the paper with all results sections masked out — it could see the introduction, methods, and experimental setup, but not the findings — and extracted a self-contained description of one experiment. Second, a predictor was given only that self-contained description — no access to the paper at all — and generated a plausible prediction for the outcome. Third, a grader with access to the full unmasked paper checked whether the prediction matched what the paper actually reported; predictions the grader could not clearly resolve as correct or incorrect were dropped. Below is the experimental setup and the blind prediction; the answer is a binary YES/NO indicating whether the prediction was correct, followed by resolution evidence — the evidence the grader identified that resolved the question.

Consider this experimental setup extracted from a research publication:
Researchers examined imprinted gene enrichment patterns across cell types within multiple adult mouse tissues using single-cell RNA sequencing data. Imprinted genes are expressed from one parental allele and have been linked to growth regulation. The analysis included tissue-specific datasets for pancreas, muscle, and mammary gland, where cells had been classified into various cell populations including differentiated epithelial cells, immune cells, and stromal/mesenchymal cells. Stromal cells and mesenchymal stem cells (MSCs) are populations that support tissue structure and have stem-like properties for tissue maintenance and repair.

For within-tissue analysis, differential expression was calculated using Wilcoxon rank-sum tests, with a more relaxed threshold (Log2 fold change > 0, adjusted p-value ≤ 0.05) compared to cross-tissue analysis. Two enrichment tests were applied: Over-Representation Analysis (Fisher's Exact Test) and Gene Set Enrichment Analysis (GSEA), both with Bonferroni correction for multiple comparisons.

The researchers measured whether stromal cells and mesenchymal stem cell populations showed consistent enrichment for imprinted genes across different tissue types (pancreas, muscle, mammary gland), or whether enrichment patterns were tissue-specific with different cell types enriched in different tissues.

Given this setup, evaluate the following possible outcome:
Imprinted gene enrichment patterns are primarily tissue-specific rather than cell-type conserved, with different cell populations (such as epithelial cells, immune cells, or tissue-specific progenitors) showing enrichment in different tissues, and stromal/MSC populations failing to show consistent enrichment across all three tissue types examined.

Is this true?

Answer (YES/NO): NO